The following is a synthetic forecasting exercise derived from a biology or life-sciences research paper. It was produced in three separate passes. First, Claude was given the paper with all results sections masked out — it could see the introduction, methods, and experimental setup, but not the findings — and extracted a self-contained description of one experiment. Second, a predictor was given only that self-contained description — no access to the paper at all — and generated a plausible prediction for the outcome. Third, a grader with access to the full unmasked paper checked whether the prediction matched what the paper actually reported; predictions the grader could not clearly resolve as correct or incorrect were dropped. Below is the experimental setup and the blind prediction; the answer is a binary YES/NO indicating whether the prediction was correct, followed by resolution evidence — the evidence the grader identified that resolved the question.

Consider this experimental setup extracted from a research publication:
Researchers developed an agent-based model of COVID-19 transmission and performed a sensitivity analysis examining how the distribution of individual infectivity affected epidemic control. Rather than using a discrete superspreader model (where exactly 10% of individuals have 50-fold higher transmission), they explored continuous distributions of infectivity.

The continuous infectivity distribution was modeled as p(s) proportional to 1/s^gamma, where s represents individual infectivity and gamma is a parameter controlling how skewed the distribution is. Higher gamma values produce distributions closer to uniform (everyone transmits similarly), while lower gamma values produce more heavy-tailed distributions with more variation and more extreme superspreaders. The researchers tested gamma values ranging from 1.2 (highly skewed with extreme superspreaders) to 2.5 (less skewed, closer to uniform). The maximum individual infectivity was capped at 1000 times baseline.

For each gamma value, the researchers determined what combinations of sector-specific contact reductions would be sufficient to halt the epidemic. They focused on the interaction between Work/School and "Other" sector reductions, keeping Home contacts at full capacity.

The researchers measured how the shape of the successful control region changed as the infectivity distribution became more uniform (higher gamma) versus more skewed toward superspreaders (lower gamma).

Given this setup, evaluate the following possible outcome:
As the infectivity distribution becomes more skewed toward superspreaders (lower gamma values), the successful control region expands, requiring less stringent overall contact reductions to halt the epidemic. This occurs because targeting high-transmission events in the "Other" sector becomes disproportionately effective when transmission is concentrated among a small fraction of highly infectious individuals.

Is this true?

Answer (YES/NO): YES